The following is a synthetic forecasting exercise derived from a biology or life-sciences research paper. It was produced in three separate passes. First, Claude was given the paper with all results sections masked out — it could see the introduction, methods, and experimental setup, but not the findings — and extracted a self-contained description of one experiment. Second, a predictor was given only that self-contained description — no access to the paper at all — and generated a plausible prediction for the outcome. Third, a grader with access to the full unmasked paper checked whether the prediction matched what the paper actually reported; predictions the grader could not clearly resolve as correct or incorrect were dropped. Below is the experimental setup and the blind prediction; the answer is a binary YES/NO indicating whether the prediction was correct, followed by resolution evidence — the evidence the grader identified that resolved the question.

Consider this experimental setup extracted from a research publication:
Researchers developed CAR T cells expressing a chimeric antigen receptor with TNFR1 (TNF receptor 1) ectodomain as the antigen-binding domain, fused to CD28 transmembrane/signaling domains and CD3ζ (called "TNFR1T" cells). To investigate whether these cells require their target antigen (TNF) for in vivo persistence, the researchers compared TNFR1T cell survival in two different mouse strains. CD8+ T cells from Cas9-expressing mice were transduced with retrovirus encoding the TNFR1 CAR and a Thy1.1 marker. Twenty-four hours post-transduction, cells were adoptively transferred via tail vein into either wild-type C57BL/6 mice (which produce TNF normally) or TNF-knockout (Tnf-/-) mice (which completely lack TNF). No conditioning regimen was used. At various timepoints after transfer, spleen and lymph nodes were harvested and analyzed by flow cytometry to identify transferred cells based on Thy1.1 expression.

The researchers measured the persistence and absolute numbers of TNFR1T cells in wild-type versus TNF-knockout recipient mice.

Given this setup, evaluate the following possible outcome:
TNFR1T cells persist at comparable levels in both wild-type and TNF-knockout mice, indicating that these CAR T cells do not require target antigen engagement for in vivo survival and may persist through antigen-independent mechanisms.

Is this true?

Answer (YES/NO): NO